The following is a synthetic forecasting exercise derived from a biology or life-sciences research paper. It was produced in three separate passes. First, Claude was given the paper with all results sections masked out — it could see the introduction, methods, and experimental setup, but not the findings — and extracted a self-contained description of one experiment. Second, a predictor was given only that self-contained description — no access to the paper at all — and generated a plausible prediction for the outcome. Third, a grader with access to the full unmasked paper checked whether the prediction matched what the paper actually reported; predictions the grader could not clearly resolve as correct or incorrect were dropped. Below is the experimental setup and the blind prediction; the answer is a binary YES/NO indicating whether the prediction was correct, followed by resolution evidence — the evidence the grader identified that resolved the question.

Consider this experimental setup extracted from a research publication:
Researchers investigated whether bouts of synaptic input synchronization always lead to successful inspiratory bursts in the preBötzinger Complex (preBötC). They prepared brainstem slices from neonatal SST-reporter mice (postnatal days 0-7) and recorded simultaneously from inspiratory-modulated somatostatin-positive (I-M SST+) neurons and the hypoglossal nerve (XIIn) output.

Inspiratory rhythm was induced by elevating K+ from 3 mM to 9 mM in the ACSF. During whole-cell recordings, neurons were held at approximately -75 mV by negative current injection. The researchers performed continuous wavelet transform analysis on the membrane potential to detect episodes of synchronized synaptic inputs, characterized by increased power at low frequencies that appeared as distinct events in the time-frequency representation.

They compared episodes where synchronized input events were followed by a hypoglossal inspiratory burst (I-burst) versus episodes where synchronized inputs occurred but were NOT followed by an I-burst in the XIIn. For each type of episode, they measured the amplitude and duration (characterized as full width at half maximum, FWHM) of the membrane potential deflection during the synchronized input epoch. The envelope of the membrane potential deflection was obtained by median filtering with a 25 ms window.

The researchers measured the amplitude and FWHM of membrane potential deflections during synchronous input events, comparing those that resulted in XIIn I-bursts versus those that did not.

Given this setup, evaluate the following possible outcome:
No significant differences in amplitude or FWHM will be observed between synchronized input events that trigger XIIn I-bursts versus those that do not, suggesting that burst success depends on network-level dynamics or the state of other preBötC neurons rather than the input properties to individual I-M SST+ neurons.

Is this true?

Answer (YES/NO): NO